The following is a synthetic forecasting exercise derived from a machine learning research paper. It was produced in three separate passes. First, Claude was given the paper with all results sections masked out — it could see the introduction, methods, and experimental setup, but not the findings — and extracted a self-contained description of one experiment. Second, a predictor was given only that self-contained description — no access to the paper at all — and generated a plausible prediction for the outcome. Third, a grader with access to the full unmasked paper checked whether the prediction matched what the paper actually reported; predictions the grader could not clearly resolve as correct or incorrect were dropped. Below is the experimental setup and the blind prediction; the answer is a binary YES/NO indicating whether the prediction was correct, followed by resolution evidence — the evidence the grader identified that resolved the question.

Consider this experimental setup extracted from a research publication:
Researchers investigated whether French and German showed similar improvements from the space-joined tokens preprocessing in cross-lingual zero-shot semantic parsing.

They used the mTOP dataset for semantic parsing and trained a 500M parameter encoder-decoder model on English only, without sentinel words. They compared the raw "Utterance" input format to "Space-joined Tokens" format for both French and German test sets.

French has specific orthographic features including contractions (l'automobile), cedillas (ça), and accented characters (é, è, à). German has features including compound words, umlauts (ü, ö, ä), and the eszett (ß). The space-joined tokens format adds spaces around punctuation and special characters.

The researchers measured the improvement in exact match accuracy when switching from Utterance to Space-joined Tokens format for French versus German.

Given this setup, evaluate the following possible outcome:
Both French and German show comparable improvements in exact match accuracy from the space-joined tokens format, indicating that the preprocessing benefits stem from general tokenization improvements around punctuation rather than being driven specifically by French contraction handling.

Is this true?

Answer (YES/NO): NO